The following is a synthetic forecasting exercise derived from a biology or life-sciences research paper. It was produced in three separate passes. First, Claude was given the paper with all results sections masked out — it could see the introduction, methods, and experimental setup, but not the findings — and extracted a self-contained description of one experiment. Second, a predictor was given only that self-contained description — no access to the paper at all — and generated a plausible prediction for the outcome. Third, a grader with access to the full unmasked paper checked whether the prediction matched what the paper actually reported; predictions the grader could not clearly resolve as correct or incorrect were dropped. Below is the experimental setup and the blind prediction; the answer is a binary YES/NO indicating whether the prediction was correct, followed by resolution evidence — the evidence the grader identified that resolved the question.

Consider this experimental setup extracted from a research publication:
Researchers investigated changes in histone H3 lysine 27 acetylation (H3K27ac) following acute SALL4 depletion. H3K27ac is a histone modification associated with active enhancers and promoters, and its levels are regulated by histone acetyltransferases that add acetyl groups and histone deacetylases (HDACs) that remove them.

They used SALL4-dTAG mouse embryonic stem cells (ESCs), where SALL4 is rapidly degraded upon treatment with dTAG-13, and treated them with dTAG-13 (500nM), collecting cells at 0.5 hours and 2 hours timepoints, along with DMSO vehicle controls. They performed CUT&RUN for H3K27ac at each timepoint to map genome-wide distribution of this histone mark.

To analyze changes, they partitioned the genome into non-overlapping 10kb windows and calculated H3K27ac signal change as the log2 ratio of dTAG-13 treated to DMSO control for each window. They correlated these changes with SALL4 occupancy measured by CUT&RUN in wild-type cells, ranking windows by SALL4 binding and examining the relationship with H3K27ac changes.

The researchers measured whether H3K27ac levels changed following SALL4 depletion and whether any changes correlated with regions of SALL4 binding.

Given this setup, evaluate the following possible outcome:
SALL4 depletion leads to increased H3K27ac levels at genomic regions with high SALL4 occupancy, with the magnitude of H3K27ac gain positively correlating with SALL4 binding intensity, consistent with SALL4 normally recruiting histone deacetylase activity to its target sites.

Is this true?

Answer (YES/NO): YES